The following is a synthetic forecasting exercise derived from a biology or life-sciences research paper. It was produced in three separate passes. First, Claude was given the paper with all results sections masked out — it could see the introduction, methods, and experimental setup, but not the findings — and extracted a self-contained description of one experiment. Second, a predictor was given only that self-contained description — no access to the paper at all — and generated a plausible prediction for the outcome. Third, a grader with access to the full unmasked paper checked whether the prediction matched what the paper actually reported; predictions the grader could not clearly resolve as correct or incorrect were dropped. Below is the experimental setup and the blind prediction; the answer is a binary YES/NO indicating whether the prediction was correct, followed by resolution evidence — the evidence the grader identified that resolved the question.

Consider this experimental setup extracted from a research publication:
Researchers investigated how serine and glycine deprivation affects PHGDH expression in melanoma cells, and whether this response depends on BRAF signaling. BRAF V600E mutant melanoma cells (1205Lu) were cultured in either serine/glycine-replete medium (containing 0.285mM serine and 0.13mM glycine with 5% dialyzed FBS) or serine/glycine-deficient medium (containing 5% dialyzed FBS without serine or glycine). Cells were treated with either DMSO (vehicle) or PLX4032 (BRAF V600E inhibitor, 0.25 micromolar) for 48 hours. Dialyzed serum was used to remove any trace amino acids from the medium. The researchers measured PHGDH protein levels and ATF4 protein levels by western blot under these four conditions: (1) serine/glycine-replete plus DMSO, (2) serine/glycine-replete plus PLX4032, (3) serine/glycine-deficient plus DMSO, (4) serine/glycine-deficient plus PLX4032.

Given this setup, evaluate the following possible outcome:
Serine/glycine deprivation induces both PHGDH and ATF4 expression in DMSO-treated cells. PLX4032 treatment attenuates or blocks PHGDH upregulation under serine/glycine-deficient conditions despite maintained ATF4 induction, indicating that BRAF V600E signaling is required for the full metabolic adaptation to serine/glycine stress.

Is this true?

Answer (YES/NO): NO